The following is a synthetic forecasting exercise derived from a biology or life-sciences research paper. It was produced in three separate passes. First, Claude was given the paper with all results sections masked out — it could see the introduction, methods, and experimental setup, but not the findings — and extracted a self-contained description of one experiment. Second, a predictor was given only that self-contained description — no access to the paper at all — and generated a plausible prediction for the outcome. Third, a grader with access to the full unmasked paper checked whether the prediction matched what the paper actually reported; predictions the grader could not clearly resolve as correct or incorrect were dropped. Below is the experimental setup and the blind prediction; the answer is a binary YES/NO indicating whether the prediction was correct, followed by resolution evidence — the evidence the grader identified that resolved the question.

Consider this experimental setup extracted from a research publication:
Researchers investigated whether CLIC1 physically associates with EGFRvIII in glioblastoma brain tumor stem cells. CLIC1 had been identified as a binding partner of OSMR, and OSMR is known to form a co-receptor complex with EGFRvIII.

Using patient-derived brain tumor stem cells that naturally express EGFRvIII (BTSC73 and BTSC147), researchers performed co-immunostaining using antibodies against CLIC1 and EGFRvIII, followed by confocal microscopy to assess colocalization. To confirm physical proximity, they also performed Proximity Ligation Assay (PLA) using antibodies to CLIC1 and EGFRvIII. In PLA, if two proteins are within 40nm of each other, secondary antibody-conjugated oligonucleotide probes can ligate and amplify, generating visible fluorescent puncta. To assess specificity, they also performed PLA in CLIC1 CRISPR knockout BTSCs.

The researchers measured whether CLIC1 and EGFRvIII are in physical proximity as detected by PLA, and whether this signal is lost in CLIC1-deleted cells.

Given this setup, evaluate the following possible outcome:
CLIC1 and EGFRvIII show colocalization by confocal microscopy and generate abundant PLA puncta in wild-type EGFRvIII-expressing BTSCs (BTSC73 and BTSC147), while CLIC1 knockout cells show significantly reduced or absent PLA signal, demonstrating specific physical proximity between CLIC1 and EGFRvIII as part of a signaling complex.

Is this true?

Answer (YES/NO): YES